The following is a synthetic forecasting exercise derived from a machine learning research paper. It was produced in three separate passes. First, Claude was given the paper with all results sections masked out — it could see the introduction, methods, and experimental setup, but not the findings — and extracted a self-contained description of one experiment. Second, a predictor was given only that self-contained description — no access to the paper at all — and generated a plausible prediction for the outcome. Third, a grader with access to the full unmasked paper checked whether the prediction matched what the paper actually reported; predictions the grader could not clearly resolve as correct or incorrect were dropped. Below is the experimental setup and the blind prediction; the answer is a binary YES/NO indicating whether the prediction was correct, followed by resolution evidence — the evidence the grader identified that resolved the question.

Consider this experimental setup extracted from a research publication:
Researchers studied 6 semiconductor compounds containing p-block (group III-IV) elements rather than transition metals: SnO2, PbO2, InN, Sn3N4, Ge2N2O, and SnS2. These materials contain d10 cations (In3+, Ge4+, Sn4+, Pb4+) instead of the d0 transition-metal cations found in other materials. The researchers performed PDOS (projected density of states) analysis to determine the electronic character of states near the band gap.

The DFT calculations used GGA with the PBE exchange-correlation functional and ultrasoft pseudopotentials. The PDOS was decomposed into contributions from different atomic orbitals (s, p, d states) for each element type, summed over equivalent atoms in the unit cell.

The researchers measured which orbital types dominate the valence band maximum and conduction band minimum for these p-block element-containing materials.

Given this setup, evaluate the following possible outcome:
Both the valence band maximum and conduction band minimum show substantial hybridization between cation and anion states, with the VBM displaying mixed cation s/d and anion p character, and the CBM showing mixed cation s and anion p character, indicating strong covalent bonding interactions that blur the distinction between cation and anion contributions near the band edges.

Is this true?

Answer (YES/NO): NO